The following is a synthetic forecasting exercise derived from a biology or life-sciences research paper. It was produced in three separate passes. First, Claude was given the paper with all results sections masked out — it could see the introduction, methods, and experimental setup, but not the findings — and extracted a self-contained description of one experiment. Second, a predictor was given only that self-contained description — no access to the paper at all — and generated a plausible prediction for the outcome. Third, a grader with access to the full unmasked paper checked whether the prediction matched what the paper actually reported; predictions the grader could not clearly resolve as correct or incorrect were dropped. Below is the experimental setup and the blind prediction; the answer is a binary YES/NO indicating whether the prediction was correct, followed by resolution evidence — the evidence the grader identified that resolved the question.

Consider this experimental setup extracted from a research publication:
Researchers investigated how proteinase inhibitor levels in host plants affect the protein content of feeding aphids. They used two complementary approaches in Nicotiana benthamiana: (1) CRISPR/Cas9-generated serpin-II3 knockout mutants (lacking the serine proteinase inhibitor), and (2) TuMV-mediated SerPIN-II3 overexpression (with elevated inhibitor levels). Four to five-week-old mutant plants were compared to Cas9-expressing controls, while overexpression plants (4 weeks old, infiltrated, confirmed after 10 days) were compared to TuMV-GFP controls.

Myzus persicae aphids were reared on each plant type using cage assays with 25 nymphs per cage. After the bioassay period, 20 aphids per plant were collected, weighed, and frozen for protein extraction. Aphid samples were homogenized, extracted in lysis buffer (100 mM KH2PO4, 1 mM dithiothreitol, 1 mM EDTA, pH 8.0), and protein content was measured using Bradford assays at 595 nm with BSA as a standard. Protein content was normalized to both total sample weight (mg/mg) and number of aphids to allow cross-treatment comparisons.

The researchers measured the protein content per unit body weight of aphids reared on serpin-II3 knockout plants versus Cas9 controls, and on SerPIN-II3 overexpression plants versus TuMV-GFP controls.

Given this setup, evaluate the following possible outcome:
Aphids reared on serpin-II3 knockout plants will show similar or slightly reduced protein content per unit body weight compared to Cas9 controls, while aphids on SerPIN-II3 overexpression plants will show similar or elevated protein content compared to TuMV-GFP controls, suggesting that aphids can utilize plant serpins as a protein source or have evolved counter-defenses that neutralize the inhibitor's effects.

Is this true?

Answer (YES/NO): NO